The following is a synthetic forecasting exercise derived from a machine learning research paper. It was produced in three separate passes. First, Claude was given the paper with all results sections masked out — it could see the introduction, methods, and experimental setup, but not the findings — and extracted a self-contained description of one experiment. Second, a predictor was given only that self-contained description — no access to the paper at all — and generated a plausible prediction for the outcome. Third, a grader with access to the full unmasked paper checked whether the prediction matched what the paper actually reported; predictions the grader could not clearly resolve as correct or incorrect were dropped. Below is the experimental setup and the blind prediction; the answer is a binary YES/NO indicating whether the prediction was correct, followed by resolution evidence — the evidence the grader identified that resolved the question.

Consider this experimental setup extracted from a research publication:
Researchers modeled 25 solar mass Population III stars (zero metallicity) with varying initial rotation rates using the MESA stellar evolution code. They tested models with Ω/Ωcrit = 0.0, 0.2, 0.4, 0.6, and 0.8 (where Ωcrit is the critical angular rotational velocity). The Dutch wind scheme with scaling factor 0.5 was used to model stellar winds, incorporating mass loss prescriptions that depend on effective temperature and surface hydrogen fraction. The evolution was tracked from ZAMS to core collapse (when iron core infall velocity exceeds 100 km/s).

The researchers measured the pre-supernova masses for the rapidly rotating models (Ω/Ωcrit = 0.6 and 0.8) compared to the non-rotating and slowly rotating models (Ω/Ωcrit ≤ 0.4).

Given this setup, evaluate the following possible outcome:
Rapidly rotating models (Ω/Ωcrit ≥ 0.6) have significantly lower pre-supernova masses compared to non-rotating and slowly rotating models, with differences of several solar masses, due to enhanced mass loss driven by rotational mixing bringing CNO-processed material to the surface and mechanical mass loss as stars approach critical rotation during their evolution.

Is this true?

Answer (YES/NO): YES